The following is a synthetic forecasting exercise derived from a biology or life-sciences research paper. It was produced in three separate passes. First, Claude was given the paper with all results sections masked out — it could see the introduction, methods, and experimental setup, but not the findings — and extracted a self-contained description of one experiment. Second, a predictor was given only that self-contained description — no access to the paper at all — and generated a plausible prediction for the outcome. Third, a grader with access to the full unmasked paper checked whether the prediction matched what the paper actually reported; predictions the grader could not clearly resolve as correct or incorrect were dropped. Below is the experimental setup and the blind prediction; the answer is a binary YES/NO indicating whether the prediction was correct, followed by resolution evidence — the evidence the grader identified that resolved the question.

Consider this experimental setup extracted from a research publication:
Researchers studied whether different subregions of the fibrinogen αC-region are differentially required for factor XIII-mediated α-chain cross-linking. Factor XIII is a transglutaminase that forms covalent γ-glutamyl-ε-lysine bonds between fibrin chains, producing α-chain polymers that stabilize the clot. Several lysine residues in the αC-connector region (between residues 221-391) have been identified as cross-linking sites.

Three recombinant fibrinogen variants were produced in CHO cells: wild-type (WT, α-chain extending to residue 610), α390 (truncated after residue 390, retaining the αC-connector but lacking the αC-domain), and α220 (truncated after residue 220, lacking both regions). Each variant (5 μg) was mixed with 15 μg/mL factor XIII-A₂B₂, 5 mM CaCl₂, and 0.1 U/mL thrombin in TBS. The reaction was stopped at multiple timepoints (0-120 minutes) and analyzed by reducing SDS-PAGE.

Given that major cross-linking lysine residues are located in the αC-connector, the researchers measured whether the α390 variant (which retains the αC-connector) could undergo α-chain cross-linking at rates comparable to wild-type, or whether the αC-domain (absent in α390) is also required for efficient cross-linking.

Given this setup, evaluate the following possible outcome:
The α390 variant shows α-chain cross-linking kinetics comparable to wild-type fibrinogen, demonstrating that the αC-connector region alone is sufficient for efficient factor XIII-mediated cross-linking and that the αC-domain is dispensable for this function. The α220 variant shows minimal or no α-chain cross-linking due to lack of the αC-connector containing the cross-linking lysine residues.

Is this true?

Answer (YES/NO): NO